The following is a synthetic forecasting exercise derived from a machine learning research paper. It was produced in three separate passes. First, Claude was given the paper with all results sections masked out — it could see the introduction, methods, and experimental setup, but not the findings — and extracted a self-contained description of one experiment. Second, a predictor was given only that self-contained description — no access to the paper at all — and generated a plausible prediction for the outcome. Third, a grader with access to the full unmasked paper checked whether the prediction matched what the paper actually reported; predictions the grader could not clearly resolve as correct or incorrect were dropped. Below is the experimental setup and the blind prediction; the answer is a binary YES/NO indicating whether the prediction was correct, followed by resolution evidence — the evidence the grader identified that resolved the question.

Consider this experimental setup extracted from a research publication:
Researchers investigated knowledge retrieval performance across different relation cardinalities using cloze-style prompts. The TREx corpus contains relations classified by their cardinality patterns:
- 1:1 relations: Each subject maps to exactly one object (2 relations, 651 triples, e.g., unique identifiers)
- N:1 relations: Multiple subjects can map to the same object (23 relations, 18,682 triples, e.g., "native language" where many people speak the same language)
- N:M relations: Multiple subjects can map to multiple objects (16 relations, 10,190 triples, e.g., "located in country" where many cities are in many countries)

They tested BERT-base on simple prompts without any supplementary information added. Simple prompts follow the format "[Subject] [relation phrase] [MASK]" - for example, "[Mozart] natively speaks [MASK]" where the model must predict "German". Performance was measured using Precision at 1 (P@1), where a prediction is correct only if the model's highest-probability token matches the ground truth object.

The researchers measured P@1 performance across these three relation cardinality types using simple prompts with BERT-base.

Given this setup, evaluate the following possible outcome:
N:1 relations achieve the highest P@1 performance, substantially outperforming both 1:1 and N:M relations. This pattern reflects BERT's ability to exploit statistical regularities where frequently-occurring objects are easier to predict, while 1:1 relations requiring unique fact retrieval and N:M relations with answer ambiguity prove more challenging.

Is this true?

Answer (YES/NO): NO